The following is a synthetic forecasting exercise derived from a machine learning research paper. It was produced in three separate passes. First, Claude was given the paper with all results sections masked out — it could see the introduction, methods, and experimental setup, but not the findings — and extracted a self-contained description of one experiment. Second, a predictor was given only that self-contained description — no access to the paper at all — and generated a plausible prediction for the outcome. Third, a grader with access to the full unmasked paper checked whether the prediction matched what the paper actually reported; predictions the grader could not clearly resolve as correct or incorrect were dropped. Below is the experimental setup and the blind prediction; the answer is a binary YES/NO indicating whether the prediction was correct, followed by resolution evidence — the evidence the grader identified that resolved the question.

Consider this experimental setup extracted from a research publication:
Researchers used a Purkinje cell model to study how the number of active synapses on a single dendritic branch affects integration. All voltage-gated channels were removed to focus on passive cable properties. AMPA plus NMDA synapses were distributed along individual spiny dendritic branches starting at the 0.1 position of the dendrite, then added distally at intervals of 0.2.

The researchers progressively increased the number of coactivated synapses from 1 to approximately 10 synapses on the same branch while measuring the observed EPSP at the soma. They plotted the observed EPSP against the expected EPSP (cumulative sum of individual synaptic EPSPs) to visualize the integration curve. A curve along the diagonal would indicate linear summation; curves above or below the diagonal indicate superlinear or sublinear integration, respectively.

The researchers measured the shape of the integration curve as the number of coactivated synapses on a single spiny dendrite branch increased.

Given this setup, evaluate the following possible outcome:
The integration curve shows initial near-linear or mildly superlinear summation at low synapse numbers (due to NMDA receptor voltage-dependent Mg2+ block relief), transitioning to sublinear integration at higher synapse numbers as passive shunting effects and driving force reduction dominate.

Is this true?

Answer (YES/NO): NO